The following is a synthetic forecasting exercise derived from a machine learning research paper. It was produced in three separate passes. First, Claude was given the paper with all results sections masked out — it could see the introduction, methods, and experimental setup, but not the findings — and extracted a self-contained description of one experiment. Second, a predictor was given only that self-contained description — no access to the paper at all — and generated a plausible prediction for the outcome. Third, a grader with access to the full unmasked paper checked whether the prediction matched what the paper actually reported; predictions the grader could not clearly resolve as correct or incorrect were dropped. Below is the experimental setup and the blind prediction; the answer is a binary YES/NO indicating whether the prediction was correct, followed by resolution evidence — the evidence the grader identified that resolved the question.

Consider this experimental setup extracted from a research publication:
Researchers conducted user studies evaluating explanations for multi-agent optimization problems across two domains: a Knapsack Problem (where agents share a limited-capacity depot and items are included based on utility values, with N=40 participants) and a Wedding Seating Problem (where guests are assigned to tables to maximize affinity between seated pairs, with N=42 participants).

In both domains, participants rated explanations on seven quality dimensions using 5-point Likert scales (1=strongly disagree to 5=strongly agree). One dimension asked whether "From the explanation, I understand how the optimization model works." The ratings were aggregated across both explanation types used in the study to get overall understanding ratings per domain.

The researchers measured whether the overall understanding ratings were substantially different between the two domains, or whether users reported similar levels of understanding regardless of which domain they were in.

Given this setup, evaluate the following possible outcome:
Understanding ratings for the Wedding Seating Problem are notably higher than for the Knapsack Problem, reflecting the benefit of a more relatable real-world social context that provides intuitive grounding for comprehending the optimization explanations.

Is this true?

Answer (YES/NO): NO